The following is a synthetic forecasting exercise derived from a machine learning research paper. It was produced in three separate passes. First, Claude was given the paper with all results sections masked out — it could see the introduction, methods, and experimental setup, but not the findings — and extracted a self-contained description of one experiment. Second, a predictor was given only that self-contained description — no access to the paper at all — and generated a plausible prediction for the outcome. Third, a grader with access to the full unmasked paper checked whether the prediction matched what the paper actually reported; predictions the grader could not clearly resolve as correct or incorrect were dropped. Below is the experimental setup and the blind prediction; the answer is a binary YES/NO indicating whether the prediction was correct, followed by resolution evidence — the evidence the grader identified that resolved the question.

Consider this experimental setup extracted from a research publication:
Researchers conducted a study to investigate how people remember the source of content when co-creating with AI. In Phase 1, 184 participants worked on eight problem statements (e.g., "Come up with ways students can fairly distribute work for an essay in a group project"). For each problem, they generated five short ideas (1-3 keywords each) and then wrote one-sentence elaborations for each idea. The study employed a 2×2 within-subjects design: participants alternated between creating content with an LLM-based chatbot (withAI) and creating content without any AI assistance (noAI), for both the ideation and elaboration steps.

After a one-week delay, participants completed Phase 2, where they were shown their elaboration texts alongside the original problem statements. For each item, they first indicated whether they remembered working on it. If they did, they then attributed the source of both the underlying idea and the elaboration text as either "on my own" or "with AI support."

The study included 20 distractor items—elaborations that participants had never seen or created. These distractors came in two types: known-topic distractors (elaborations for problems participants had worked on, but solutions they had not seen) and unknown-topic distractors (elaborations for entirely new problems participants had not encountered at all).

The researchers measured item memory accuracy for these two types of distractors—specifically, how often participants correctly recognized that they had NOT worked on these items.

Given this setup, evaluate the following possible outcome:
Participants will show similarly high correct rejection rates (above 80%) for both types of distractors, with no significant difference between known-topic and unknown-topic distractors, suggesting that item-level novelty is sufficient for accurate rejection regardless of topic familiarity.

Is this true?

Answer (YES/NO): NO